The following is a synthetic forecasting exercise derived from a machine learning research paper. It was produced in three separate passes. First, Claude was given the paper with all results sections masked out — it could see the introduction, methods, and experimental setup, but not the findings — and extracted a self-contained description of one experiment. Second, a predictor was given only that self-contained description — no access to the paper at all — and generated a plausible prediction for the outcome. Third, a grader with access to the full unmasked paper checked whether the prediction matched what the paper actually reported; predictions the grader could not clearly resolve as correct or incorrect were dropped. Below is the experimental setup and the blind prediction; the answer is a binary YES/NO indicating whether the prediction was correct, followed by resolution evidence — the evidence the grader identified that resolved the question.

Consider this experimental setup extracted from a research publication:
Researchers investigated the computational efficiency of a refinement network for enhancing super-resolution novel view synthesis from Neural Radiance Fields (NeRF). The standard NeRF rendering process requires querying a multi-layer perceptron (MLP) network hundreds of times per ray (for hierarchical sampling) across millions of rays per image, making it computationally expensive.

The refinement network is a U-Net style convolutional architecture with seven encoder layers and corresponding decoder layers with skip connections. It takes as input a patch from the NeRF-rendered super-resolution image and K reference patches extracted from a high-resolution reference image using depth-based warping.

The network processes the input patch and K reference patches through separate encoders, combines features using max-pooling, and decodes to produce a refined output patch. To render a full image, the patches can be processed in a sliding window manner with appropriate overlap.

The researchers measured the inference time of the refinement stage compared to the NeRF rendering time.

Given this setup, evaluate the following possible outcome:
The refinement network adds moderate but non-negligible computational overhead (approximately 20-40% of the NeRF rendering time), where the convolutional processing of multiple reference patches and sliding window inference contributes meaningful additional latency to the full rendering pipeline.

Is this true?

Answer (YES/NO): NO